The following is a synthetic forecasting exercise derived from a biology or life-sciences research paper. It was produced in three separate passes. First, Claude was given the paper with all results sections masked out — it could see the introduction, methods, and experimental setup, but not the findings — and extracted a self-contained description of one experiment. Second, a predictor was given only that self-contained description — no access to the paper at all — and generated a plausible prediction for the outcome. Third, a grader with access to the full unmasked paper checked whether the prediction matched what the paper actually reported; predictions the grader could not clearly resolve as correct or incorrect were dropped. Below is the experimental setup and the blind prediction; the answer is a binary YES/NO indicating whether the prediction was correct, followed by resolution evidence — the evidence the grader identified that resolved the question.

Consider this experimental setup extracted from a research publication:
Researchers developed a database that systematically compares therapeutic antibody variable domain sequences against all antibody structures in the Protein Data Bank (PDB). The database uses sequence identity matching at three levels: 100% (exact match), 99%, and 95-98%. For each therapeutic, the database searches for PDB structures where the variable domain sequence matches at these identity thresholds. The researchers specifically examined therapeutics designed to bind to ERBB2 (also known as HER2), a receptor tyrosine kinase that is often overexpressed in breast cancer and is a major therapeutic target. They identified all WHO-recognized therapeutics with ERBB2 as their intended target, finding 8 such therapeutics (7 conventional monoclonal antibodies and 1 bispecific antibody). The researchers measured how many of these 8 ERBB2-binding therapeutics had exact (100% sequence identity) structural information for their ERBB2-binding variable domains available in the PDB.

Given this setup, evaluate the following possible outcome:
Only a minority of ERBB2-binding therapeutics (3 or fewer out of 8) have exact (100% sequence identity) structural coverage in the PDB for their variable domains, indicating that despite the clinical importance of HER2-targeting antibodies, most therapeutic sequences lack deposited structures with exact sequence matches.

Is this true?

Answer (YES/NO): NO